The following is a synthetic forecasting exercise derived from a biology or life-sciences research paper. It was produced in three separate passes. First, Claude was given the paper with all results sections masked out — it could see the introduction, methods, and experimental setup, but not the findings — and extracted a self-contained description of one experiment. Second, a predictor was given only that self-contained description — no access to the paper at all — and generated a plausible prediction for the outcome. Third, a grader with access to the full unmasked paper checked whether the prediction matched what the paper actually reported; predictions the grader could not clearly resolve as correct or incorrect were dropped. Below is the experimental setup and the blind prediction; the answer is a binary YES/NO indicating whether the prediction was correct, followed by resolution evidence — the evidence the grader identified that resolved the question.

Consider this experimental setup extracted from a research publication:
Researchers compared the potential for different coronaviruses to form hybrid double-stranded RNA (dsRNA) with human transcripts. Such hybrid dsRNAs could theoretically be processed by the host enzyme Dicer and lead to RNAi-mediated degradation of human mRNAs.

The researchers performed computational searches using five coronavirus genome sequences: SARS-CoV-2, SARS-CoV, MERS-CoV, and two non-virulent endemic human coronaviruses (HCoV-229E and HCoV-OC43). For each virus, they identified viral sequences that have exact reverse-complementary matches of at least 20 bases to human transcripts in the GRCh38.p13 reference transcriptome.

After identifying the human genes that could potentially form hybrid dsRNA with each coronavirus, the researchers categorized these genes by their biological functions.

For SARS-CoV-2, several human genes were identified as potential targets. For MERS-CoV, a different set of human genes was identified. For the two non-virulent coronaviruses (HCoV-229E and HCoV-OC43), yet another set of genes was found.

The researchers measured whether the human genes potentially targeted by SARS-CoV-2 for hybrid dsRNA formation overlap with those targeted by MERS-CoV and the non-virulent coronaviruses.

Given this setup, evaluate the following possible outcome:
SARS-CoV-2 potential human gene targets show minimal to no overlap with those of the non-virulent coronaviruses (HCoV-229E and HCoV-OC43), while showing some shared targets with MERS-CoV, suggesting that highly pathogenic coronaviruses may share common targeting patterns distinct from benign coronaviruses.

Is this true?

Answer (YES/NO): NO